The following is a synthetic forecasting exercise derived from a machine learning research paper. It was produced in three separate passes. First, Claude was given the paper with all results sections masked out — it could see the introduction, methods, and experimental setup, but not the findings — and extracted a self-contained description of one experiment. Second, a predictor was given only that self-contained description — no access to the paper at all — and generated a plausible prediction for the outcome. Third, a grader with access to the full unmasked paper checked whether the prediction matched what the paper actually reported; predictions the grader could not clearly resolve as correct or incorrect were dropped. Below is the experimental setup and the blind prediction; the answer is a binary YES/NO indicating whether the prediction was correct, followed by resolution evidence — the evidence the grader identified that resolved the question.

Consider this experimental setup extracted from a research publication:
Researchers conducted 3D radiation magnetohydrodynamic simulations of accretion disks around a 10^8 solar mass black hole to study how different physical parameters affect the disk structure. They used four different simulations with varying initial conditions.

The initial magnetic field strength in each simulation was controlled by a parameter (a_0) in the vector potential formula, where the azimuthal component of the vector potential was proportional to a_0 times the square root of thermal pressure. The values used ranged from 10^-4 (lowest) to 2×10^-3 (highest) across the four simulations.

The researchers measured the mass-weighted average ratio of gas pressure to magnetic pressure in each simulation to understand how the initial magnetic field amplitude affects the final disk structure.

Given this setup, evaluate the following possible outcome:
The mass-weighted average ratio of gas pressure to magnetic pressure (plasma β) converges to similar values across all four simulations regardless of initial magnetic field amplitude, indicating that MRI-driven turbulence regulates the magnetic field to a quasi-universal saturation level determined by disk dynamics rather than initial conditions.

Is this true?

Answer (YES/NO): NO